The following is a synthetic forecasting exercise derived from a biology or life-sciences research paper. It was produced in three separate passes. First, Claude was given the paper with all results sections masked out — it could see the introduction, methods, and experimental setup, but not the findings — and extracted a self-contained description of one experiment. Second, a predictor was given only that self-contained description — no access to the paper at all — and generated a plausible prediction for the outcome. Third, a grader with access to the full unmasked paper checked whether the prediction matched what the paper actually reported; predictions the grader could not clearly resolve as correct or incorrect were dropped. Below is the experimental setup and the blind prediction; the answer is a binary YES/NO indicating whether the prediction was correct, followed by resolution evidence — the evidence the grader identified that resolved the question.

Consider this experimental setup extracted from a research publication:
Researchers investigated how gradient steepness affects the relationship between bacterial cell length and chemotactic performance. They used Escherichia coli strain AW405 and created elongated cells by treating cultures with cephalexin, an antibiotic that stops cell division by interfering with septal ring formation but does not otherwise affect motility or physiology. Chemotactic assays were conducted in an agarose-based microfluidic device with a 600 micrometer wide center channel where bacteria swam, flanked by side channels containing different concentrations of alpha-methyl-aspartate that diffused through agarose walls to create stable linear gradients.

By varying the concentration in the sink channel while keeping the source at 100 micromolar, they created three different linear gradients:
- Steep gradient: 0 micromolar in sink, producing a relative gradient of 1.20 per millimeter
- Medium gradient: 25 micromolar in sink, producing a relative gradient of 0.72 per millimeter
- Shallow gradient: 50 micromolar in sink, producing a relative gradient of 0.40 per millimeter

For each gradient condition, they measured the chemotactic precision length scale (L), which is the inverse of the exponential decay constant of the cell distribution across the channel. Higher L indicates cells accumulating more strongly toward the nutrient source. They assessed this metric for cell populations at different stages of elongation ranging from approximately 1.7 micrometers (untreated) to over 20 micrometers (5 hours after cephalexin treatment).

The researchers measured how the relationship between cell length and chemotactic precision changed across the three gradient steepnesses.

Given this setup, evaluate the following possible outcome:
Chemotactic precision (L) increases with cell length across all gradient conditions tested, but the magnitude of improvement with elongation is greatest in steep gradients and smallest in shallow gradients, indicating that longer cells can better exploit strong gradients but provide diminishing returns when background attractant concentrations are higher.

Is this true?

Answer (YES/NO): NO